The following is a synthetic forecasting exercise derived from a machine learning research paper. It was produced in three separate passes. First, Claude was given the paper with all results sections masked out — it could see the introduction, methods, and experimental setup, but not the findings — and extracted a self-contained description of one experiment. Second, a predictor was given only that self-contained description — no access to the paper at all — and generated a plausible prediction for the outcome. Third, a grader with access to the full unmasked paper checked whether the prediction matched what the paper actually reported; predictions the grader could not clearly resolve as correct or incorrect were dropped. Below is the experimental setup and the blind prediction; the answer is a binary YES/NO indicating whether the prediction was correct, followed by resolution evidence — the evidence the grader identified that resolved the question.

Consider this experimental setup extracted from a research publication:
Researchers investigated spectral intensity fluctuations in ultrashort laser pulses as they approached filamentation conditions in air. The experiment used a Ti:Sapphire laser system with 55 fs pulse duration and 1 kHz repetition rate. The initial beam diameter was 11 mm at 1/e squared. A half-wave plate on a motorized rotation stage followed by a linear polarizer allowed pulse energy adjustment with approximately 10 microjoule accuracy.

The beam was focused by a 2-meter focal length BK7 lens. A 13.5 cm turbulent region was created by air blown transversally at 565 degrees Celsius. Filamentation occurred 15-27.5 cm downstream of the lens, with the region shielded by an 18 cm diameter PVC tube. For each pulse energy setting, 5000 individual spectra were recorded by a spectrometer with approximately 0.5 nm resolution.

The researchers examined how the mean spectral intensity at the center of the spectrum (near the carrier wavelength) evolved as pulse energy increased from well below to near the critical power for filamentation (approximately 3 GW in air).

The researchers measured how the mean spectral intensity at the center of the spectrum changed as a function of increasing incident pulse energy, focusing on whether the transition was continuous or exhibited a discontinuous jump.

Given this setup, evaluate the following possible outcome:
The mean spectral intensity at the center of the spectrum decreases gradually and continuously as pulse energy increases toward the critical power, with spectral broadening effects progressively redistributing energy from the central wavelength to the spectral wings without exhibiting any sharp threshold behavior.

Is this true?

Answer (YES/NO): NO